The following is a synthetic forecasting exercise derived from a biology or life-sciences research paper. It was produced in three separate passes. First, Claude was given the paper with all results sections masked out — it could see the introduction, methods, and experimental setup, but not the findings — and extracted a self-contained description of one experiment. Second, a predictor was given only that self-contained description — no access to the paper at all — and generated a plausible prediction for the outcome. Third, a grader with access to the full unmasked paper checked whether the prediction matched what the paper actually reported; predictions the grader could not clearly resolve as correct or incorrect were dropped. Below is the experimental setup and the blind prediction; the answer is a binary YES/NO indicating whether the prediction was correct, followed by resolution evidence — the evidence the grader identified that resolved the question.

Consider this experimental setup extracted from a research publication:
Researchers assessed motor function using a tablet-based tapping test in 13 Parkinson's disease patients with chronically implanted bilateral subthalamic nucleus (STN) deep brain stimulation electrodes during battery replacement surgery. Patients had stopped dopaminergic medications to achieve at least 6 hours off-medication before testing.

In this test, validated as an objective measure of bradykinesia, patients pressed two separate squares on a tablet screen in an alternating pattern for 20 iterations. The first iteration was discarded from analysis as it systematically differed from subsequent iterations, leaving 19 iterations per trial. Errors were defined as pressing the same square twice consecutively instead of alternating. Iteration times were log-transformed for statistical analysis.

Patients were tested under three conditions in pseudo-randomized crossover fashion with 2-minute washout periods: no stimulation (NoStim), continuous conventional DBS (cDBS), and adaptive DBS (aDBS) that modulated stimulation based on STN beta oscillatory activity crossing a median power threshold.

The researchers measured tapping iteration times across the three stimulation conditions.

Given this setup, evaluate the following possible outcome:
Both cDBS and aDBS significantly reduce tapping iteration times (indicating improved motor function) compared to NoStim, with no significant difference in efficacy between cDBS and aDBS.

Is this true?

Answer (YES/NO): NO